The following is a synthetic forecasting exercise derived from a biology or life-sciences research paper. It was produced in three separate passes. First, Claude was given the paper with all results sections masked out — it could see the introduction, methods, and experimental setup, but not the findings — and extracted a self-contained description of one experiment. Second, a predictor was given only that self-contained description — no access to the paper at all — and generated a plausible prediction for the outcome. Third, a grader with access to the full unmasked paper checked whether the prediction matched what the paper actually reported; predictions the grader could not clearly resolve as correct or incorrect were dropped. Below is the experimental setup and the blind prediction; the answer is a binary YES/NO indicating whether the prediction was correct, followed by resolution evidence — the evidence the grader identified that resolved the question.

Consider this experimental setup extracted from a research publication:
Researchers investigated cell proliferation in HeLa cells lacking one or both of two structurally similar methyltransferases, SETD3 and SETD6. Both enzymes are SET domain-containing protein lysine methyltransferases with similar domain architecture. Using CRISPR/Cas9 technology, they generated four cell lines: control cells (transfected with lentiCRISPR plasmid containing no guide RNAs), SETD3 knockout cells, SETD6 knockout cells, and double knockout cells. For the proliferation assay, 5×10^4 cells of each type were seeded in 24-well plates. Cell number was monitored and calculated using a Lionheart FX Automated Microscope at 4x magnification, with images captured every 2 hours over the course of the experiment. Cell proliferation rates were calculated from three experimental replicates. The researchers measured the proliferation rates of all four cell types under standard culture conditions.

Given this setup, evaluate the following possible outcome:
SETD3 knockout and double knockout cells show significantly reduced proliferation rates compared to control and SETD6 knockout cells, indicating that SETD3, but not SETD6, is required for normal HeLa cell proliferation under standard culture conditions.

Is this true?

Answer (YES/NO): NO